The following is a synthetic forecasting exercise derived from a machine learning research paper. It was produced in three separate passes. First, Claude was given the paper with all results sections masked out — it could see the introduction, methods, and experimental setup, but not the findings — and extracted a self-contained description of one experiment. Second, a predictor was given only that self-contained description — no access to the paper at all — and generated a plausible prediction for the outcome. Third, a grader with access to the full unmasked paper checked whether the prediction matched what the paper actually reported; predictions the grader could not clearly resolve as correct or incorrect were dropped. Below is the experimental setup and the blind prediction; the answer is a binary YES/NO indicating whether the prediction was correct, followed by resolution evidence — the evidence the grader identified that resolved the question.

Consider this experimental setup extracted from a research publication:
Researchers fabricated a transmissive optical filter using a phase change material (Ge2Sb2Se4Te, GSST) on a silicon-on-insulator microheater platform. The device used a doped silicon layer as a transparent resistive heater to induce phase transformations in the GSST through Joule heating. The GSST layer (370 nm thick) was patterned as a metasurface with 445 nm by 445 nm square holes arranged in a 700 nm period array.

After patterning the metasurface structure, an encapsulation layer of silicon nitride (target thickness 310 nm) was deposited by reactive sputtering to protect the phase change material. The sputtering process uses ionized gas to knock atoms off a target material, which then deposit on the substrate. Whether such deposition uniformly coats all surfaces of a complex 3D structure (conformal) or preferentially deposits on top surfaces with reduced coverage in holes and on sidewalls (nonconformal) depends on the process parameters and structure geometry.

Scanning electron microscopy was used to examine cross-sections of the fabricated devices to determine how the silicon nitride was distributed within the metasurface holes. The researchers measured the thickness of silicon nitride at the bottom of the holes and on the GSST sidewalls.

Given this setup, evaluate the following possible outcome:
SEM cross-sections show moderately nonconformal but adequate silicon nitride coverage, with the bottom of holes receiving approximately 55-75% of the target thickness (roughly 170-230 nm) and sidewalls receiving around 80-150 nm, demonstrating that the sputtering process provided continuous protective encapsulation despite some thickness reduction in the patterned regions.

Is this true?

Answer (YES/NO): NO